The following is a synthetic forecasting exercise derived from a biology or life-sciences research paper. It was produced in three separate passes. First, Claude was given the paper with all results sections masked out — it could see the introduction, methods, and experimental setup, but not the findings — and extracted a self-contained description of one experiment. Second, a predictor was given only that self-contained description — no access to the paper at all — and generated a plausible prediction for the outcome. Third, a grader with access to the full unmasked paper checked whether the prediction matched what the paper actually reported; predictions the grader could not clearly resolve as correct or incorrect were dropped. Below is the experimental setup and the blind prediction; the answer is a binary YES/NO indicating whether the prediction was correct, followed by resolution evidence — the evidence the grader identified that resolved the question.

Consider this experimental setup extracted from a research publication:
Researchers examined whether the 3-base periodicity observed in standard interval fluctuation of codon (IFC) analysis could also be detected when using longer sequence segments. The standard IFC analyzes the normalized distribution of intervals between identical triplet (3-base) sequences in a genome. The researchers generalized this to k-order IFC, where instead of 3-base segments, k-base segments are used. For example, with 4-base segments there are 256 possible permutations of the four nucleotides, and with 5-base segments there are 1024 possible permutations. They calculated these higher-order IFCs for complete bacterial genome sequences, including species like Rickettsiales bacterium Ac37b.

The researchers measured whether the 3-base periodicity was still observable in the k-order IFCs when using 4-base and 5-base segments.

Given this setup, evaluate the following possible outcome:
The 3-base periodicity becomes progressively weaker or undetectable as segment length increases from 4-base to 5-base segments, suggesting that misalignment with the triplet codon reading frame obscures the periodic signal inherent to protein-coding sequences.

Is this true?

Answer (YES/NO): NO